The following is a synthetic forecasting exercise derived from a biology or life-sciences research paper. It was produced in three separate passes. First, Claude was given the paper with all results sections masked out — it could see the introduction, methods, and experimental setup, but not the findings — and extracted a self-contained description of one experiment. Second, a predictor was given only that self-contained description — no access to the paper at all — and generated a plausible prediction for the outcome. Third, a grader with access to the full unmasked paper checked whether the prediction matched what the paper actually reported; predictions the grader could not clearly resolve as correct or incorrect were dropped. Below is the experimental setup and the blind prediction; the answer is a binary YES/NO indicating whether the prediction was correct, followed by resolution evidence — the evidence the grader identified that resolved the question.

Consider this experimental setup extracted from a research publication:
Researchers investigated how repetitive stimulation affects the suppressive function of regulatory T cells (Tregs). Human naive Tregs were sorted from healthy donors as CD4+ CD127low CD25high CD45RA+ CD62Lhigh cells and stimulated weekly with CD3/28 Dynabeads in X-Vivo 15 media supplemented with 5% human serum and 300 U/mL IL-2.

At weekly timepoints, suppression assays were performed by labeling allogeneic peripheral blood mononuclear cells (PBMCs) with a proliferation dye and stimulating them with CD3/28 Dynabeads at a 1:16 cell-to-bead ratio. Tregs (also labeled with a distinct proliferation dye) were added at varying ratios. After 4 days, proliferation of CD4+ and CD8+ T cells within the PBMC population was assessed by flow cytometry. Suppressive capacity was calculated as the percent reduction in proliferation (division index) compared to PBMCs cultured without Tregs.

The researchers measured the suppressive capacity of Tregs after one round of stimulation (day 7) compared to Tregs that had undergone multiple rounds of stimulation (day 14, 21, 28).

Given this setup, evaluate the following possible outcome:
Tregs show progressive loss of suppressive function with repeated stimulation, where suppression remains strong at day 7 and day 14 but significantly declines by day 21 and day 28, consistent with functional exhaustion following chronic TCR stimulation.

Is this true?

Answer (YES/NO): NO